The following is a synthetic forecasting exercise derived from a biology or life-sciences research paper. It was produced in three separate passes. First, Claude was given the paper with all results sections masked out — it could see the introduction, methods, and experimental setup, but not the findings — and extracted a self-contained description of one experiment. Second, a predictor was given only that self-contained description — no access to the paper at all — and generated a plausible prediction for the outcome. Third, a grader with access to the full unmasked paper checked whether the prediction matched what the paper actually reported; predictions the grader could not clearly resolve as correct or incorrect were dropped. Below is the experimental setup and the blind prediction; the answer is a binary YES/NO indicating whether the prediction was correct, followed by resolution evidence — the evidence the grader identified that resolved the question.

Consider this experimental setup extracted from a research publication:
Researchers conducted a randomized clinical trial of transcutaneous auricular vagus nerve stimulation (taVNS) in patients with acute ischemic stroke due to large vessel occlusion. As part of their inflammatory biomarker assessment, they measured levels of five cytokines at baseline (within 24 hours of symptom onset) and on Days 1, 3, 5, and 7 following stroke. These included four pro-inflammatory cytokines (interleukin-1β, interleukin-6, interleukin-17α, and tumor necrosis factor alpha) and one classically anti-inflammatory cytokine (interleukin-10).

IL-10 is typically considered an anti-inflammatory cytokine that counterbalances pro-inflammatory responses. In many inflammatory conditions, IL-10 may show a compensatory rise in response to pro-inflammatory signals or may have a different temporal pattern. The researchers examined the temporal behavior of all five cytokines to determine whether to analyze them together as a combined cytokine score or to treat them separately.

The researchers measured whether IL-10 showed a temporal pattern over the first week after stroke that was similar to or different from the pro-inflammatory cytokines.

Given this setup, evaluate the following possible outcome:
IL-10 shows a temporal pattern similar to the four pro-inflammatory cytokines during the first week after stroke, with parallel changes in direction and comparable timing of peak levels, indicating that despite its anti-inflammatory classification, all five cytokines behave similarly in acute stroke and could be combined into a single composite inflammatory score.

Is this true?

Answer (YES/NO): YES